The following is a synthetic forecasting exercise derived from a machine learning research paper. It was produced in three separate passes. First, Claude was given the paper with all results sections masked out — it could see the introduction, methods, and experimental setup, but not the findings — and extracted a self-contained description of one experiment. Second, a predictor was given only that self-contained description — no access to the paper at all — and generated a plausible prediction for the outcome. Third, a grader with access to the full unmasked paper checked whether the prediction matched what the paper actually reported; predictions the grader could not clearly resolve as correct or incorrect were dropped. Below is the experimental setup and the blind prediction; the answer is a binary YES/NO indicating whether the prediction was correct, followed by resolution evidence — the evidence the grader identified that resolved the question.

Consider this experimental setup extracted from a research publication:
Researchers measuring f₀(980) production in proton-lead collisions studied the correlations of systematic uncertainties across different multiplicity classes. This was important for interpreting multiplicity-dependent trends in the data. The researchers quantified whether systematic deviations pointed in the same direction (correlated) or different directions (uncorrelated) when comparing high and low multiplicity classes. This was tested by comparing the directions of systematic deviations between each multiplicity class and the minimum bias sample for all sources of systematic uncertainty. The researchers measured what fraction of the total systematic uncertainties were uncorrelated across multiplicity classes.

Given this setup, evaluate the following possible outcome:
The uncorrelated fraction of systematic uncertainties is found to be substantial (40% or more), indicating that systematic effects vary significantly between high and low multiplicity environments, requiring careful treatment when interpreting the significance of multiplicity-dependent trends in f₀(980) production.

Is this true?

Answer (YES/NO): YES